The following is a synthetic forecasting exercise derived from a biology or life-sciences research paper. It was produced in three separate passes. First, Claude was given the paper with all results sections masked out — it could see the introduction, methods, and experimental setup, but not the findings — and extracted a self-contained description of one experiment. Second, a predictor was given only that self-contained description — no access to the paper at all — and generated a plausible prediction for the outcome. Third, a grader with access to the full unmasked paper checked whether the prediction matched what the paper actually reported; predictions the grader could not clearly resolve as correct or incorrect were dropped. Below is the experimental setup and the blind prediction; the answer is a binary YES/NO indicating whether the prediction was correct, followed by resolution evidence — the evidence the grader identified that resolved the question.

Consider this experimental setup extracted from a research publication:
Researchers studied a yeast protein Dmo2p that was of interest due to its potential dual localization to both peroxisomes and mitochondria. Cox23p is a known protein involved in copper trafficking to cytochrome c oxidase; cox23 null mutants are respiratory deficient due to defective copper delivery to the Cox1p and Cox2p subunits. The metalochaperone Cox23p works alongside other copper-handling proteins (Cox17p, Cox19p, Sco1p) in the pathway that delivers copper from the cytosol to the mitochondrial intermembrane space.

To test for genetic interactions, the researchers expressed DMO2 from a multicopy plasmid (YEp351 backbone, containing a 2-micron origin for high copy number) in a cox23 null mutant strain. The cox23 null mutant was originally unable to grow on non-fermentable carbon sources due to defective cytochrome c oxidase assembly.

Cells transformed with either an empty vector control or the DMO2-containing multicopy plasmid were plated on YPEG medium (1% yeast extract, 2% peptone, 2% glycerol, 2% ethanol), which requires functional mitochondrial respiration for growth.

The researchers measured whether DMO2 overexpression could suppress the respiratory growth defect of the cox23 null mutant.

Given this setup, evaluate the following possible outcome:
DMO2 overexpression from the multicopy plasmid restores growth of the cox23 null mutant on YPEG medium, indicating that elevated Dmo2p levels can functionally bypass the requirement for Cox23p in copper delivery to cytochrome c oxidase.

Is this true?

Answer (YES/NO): YES